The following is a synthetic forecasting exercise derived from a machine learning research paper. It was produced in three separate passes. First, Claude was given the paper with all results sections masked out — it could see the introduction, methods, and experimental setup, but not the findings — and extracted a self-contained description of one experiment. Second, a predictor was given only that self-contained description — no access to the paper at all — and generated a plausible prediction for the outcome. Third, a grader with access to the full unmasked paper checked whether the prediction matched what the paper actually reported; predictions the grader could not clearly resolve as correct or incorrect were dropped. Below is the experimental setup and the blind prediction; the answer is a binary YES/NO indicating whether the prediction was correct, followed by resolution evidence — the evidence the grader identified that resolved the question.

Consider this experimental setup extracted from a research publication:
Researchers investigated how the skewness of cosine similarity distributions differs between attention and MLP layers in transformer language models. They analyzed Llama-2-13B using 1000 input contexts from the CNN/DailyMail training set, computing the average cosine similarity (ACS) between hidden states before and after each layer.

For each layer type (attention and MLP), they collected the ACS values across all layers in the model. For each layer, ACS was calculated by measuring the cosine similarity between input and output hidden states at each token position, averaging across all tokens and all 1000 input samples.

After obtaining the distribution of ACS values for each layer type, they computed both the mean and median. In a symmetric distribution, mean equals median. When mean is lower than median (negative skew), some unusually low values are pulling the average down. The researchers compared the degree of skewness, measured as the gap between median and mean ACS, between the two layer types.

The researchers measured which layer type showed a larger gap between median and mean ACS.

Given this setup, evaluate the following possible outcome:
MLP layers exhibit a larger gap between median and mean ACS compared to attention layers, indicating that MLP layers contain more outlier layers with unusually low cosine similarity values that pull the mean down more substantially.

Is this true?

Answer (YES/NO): NO